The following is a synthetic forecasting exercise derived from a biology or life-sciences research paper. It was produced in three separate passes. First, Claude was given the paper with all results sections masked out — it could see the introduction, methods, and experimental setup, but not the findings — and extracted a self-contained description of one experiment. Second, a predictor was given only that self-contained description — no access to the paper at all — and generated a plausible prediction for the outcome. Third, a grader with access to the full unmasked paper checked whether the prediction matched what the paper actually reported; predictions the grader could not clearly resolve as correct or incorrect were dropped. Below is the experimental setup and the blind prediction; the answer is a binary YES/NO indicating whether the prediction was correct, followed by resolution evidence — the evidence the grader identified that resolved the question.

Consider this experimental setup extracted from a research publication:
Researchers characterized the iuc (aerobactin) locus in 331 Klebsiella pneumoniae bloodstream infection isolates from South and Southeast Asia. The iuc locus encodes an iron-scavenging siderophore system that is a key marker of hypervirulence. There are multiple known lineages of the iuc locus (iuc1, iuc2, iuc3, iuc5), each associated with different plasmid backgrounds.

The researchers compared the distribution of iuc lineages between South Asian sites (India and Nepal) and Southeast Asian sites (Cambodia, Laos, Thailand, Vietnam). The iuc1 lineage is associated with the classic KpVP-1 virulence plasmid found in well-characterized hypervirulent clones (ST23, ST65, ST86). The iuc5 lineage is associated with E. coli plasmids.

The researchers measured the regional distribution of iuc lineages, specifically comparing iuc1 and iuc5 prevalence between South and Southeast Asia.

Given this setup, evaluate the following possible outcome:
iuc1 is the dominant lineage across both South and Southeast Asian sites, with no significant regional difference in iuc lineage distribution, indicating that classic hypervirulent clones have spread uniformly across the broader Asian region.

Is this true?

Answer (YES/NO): NO